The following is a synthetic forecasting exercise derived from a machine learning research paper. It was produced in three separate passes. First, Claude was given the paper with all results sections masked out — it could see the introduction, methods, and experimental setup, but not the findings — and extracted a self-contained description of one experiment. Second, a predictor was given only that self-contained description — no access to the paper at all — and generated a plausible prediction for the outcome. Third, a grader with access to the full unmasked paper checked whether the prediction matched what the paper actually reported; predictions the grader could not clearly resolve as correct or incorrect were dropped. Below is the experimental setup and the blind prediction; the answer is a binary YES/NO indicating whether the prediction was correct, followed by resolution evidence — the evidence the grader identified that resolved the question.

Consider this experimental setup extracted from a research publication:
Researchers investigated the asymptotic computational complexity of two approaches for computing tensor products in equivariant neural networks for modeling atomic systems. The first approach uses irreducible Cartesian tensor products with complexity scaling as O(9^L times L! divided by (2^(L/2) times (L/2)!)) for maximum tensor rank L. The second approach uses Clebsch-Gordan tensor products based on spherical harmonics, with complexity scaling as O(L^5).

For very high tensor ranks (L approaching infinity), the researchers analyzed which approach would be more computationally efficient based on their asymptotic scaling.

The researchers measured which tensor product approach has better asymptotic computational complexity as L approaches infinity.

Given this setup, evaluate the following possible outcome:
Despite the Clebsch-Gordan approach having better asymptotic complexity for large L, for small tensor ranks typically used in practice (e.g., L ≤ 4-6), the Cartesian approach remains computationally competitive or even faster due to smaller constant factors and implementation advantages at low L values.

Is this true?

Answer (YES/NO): YES